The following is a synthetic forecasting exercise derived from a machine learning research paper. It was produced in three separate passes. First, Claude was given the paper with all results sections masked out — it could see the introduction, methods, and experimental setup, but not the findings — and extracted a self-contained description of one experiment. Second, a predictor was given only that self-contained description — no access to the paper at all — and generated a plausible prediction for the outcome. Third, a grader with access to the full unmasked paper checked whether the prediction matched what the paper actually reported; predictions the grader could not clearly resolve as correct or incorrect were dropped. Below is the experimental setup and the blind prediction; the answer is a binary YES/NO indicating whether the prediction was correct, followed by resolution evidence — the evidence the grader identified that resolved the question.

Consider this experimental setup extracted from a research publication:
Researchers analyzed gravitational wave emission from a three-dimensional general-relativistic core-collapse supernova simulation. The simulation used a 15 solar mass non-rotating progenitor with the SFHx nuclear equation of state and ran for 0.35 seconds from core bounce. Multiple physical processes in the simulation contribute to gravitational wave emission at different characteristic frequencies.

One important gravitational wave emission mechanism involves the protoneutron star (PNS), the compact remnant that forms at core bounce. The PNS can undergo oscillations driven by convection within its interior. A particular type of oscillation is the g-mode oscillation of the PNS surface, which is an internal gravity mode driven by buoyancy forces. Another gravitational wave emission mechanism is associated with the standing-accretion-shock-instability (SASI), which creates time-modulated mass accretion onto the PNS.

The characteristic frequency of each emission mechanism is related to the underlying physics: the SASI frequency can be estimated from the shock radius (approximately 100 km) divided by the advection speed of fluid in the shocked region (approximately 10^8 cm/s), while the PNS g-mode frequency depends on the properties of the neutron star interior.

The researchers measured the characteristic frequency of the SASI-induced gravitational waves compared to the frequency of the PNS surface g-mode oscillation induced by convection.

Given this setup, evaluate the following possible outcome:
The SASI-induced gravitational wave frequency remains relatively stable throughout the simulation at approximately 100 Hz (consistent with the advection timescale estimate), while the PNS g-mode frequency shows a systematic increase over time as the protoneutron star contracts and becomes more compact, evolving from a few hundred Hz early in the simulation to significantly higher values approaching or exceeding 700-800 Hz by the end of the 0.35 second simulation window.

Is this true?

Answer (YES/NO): NO